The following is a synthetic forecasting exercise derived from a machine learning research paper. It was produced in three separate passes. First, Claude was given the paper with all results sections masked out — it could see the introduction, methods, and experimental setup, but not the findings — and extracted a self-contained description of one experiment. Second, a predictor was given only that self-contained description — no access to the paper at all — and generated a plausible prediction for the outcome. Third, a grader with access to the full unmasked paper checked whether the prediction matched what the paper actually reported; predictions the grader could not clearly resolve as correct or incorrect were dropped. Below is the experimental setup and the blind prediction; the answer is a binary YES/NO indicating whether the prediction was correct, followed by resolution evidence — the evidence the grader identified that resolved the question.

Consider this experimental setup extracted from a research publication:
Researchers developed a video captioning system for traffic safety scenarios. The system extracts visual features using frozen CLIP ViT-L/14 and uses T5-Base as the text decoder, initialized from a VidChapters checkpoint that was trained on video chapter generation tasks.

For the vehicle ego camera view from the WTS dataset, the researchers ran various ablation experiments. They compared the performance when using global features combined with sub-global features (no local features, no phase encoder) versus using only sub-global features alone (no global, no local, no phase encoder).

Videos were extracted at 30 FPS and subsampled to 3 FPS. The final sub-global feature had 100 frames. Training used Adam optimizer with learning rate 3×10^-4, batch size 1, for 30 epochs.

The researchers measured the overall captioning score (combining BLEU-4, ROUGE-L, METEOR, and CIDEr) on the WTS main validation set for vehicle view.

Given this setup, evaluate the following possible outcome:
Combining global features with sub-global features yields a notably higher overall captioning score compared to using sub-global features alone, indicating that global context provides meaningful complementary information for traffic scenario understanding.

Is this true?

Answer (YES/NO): NO